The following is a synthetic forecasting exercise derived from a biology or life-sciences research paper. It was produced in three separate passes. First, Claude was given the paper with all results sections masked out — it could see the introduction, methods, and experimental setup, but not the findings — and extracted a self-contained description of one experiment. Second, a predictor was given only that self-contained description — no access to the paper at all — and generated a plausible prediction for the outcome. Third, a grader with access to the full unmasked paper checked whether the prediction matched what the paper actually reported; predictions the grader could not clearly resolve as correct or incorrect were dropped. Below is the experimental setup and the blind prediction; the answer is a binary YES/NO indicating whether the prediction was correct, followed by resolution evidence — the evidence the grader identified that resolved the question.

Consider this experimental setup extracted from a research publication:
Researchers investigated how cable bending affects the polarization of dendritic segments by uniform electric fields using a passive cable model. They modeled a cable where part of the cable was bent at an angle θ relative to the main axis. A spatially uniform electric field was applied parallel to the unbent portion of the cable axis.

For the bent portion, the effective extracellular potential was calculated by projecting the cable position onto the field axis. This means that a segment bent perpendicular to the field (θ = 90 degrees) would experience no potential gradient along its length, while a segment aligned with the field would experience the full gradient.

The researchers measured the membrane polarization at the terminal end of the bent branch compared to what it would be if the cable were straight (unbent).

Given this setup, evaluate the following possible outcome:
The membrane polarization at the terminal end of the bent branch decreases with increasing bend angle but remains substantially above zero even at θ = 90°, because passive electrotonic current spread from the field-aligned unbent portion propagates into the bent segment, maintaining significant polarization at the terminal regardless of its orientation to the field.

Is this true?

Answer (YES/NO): NO